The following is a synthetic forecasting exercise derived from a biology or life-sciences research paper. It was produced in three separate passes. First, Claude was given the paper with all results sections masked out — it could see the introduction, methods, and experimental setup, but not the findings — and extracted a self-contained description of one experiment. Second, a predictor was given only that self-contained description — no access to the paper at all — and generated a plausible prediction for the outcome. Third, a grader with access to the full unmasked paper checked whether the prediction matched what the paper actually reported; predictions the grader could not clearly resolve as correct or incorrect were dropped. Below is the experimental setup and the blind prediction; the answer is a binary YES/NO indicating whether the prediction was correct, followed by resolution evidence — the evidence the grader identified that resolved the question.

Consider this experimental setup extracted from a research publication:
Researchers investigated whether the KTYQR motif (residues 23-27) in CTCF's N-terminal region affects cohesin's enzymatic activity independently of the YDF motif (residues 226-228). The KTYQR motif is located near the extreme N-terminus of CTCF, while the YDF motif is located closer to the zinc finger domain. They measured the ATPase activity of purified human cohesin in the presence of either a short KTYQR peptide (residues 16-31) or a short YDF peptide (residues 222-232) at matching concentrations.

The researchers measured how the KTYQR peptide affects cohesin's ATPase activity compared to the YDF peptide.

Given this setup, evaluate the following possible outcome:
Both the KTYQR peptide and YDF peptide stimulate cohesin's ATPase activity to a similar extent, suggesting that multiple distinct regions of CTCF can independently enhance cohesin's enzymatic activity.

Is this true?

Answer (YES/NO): NO